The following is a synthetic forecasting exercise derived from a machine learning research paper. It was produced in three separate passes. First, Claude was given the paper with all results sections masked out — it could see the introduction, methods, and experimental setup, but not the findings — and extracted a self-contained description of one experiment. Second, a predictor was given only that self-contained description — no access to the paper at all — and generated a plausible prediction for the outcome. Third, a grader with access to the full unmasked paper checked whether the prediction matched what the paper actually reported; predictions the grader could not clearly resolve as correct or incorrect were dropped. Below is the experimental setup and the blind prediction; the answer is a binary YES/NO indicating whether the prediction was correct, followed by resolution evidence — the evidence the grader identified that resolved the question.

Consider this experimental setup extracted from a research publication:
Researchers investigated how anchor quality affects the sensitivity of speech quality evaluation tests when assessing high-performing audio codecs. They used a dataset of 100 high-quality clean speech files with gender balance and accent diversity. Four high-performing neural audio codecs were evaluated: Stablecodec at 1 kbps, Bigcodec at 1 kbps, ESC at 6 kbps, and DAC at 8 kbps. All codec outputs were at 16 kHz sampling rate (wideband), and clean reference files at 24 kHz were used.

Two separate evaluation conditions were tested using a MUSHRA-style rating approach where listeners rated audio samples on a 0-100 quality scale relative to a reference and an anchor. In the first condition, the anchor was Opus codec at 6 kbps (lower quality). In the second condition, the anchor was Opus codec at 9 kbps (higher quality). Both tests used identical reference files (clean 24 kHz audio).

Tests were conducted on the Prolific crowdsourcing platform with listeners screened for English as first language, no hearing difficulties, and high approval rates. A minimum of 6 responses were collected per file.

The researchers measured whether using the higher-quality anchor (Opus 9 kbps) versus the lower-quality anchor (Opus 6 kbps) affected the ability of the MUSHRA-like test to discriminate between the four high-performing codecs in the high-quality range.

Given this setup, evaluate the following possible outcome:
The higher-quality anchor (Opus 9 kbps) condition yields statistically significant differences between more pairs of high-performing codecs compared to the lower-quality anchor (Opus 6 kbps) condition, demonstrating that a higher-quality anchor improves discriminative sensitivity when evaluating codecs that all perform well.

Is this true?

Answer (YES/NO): NO